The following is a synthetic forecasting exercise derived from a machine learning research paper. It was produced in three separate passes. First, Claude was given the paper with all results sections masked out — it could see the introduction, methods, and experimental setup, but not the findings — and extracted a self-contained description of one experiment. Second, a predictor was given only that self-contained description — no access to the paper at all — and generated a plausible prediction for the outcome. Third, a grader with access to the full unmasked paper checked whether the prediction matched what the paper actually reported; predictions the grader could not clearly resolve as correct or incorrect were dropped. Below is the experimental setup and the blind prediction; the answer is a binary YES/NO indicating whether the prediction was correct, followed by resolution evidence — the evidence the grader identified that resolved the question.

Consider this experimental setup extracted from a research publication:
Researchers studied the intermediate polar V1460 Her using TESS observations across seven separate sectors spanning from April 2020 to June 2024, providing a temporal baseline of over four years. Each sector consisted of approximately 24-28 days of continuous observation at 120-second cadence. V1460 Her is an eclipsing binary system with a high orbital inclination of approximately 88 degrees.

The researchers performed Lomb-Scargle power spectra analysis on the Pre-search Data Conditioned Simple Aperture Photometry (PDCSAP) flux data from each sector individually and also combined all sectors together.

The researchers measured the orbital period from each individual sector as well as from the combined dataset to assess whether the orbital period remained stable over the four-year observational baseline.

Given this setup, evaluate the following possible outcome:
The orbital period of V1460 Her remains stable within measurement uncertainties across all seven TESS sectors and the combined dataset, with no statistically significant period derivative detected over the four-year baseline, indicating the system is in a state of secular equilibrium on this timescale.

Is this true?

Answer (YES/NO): NO